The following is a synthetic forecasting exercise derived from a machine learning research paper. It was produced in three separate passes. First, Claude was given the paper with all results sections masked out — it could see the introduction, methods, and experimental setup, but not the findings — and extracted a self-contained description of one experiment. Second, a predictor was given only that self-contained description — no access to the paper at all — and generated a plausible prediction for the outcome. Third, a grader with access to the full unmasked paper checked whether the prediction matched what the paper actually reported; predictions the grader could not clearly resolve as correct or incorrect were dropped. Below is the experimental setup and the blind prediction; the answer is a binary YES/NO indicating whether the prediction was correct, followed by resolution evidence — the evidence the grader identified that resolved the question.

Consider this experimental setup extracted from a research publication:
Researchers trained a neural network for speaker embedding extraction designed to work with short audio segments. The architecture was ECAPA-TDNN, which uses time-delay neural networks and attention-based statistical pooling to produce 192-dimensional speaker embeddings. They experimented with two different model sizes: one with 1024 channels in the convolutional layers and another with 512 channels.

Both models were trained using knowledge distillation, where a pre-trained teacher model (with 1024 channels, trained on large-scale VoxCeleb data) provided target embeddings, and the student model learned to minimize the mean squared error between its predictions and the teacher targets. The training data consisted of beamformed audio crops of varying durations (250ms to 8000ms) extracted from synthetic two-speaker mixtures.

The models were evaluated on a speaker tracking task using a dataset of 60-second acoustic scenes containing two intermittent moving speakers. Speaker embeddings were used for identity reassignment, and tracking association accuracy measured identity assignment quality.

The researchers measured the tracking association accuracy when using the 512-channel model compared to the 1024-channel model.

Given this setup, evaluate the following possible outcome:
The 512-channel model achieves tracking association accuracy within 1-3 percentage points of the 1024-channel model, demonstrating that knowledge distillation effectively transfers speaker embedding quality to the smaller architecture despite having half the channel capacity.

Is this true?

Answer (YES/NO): YES